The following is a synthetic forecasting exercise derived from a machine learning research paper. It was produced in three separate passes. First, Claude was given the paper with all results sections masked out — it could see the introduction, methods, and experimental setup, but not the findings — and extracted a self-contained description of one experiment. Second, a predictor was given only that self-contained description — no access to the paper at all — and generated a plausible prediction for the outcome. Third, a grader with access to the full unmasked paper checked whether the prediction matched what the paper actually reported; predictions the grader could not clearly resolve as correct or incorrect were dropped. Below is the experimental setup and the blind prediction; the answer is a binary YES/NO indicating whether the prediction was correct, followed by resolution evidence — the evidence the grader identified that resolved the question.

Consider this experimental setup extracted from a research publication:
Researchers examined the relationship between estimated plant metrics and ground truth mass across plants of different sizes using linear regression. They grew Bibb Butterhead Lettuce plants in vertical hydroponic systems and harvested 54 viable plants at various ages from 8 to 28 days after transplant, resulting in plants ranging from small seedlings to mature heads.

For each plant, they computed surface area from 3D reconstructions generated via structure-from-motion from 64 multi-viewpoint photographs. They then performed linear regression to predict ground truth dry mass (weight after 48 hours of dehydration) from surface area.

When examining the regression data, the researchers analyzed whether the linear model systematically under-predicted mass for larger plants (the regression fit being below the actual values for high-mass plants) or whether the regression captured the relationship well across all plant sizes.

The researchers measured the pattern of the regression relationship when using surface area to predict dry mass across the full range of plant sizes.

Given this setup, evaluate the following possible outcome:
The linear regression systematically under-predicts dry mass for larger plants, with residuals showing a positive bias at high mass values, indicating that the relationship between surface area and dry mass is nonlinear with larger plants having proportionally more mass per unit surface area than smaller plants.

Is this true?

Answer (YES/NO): YES